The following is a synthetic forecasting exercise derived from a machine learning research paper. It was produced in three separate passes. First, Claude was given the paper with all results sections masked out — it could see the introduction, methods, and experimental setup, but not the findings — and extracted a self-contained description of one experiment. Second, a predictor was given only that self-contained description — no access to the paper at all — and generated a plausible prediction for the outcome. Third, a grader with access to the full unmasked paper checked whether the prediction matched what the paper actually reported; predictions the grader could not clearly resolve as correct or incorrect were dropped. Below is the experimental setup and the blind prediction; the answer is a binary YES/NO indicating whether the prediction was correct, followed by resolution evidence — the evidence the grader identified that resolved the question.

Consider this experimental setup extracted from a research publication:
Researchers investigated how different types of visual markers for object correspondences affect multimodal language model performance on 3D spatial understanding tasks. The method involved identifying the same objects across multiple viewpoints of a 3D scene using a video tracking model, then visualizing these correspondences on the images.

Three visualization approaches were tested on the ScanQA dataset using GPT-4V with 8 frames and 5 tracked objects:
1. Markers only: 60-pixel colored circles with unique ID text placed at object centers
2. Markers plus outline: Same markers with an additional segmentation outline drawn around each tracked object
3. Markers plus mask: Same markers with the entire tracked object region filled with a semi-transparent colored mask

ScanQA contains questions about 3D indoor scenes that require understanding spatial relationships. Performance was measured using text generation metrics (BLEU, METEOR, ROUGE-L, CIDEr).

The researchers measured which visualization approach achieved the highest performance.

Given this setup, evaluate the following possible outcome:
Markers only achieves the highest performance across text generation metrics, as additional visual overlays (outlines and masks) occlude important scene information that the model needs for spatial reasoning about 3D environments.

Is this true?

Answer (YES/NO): NO